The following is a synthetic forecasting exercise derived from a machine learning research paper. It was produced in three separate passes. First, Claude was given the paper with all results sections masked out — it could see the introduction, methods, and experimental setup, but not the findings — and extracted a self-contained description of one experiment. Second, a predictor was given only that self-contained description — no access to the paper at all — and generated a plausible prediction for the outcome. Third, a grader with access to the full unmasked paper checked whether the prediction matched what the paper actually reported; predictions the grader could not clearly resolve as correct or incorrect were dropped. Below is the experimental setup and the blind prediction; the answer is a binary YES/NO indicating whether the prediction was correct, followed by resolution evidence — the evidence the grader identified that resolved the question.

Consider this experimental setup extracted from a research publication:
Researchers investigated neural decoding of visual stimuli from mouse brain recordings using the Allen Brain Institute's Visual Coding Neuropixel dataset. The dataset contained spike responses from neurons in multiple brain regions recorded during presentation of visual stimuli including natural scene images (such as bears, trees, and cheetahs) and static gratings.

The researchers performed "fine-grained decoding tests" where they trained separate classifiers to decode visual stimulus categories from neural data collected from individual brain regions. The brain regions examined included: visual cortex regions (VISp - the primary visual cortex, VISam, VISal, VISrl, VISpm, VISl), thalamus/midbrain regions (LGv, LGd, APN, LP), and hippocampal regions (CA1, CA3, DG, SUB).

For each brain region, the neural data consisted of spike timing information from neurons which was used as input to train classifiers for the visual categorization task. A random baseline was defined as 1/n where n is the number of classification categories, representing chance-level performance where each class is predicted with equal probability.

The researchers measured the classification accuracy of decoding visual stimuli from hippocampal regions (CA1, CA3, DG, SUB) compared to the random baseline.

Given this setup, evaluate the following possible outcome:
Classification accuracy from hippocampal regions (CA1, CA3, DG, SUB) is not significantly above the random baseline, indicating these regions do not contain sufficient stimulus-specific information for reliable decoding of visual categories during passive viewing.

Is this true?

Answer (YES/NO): YES